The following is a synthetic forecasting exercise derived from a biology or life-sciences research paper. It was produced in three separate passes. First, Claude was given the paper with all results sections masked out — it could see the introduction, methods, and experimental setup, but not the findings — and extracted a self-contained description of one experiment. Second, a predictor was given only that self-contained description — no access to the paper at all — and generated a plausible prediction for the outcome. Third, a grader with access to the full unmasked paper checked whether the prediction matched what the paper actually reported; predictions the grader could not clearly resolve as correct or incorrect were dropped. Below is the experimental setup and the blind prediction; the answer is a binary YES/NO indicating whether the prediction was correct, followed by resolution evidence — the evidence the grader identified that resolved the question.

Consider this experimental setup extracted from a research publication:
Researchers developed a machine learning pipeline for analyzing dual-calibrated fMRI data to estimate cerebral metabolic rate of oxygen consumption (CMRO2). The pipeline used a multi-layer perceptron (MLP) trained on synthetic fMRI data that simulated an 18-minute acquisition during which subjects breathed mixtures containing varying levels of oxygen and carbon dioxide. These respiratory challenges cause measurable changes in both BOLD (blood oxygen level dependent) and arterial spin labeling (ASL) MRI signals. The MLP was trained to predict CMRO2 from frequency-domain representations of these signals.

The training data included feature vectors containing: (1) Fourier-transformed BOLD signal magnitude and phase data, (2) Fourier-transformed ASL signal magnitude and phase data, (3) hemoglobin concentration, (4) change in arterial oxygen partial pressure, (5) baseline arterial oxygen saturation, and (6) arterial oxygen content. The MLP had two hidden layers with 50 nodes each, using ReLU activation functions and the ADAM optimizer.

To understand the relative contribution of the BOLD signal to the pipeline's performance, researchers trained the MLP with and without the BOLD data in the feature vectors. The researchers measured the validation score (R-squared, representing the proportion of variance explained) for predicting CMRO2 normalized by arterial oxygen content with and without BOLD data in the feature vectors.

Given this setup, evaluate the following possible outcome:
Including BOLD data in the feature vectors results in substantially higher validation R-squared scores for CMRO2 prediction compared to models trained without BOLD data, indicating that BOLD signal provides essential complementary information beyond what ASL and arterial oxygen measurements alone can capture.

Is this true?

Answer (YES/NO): YES